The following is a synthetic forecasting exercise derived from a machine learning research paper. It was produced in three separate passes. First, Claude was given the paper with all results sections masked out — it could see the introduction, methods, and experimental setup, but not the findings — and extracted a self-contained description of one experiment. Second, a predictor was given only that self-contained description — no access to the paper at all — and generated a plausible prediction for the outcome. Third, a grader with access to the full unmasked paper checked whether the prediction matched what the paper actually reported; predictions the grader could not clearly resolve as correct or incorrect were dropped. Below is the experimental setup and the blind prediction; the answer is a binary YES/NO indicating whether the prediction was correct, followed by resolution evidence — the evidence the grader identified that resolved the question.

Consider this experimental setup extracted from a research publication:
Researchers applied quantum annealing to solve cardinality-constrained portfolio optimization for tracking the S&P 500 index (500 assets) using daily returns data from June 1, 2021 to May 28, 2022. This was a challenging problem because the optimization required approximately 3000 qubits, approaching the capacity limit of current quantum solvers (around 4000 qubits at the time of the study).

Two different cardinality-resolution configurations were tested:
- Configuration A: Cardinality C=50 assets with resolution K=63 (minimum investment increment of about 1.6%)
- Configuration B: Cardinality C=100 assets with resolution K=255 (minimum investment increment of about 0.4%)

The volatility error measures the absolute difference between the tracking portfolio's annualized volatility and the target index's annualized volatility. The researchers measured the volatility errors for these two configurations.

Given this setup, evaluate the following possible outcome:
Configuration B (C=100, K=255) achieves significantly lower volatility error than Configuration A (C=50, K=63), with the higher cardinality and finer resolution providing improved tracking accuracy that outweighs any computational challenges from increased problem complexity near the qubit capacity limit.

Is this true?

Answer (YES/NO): YES